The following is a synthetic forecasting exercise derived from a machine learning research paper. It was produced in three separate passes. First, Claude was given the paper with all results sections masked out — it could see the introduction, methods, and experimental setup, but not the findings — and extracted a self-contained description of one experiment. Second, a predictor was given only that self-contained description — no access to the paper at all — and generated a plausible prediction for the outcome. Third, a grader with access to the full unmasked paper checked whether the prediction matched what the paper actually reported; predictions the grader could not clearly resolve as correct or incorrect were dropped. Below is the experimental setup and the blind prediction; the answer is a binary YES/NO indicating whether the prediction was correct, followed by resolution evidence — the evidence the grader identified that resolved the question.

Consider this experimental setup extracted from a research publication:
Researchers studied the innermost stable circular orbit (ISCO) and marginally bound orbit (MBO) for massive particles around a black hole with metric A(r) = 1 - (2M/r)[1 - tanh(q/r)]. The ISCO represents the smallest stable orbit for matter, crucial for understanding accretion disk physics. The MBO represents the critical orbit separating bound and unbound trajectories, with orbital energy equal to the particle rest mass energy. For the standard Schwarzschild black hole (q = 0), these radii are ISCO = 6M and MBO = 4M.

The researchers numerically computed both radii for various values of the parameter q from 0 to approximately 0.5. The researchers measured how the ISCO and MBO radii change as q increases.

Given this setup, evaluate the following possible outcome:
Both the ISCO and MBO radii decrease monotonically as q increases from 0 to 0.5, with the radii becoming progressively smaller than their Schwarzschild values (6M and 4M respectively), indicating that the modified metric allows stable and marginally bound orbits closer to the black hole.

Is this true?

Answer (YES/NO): YES